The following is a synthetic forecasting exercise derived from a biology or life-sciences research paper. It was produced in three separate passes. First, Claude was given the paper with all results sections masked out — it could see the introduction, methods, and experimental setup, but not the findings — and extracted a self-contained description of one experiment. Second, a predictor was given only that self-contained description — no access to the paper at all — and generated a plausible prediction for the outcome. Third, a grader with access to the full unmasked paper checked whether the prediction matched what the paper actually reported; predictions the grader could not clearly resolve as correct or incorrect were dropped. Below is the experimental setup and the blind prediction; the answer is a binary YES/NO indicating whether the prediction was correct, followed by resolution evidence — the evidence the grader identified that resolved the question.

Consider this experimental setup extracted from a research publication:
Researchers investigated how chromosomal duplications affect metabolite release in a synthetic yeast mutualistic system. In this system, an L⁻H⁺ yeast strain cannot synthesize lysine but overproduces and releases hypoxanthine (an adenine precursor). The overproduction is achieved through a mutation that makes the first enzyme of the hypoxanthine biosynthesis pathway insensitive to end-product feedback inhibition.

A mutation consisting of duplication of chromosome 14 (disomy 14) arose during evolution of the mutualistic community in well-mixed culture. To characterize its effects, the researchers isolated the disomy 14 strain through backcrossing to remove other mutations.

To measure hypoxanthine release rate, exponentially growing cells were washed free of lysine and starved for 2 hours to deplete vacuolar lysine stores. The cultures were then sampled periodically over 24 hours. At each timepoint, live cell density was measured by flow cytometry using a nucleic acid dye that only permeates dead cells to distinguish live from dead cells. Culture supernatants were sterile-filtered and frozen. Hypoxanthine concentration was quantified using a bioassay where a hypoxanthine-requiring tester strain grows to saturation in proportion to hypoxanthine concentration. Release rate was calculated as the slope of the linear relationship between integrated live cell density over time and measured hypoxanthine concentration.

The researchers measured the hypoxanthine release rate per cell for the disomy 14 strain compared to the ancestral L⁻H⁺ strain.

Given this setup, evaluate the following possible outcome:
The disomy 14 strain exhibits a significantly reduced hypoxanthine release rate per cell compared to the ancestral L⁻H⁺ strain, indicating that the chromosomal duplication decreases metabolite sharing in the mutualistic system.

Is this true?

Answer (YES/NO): NO